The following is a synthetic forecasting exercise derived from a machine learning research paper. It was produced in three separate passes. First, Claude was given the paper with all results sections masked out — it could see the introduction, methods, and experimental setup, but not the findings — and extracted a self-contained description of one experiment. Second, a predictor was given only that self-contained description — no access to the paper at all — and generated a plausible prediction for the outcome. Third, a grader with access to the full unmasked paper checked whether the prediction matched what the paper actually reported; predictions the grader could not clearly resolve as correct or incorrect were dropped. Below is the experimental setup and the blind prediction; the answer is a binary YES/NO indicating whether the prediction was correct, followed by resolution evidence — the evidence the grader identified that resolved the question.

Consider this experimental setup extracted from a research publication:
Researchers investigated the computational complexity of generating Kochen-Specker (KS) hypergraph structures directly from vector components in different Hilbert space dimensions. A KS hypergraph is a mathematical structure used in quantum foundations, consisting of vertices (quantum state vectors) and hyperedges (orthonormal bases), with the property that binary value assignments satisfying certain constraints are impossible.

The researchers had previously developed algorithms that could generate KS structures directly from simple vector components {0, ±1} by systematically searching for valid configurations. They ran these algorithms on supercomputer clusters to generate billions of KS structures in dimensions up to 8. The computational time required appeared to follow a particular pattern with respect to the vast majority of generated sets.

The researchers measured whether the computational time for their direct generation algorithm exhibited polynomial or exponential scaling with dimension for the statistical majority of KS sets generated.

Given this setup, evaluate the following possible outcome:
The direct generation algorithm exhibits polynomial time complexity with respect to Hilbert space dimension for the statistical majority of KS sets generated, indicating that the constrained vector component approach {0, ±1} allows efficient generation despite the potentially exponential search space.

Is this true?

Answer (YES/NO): YES